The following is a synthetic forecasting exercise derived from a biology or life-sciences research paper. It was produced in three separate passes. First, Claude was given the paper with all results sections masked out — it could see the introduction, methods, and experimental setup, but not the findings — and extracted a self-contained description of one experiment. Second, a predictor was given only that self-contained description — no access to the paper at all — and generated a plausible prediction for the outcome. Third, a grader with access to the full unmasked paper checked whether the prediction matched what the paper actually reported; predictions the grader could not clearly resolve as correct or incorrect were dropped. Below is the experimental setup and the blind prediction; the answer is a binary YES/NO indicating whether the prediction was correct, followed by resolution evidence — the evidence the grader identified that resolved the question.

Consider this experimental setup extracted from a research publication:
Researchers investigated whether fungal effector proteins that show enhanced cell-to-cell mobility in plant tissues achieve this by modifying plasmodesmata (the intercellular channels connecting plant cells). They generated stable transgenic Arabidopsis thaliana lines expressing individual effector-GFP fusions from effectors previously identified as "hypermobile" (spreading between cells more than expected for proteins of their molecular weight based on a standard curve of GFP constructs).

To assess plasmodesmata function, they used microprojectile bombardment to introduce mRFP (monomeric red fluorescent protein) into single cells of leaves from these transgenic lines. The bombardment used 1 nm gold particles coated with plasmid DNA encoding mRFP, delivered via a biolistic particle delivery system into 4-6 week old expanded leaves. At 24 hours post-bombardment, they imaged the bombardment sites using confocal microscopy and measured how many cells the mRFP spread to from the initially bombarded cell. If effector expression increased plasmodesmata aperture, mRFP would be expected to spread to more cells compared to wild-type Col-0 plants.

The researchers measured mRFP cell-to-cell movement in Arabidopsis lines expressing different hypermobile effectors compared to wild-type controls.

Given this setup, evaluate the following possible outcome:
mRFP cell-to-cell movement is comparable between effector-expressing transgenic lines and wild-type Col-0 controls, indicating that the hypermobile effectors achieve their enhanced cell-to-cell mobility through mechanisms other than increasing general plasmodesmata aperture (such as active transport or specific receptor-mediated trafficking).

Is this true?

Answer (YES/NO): NO